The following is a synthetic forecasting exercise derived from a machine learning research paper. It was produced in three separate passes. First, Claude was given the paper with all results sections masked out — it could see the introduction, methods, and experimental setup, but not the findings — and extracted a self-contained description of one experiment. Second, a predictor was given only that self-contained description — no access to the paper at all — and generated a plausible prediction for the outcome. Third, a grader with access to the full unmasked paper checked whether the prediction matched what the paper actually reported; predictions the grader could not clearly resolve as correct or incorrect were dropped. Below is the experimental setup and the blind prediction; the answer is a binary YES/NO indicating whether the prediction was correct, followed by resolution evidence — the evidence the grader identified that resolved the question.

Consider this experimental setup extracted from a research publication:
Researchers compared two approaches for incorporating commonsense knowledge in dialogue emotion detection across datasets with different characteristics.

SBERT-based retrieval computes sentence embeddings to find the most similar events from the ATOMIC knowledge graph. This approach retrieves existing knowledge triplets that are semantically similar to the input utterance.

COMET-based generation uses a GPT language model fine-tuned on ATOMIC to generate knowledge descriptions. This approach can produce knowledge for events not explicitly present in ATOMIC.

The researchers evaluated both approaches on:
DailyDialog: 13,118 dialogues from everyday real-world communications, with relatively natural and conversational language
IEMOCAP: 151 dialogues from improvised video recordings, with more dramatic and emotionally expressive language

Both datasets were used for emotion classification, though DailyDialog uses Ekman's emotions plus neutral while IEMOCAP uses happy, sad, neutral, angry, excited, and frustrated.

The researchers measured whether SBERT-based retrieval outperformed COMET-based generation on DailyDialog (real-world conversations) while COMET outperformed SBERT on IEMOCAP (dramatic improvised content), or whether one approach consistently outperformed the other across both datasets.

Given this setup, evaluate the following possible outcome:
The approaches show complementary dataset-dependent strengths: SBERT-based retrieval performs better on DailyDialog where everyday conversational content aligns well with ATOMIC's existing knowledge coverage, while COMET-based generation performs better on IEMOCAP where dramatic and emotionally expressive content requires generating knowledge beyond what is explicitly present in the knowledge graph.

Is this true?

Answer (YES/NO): YES